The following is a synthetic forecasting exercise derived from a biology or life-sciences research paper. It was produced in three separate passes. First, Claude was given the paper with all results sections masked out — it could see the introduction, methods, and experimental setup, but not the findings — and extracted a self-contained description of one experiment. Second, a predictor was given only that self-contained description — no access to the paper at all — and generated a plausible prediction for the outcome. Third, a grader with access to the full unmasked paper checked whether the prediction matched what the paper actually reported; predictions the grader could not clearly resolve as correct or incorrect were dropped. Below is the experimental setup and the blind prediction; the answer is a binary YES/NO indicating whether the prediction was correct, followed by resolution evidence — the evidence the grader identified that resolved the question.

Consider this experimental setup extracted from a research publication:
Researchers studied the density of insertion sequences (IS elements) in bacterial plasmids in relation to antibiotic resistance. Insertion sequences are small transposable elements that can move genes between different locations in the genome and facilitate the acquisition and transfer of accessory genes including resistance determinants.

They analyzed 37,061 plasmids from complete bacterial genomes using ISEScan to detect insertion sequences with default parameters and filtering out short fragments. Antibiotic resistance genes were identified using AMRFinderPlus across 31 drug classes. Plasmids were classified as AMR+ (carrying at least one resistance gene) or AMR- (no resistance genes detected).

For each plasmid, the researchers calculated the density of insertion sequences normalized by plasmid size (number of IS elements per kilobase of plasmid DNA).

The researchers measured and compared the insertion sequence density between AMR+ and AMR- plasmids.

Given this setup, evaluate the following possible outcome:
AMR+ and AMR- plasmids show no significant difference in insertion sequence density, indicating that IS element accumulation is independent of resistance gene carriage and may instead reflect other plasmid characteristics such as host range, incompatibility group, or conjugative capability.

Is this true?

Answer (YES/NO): NO